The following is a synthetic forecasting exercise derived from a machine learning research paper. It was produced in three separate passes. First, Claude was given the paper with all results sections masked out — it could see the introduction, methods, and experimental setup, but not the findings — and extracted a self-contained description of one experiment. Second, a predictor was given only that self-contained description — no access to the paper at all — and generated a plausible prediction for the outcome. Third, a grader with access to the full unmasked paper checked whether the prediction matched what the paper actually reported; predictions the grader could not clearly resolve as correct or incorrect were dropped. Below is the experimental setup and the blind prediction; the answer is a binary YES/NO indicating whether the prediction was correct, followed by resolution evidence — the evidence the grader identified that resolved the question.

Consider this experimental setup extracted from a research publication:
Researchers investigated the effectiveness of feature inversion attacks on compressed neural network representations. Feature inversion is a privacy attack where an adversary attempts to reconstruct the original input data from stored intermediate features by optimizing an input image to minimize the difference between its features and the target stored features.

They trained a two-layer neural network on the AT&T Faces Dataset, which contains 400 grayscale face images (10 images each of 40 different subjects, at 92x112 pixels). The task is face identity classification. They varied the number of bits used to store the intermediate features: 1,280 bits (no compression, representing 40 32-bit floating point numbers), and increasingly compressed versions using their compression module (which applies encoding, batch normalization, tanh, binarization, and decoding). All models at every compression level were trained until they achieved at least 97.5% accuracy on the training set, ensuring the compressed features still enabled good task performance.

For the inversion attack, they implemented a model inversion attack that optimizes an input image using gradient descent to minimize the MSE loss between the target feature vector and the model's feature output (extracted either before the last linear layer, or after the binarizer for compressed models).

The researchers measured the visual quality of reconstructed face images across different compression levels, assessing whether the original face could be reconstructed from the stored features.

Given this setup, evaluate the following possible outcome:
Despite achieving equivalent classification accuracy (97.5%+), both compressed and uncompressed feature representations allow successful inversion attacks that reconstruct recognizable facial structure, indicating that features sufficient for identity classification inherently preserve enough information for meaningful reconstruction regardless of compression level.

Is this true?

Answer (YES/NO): NO